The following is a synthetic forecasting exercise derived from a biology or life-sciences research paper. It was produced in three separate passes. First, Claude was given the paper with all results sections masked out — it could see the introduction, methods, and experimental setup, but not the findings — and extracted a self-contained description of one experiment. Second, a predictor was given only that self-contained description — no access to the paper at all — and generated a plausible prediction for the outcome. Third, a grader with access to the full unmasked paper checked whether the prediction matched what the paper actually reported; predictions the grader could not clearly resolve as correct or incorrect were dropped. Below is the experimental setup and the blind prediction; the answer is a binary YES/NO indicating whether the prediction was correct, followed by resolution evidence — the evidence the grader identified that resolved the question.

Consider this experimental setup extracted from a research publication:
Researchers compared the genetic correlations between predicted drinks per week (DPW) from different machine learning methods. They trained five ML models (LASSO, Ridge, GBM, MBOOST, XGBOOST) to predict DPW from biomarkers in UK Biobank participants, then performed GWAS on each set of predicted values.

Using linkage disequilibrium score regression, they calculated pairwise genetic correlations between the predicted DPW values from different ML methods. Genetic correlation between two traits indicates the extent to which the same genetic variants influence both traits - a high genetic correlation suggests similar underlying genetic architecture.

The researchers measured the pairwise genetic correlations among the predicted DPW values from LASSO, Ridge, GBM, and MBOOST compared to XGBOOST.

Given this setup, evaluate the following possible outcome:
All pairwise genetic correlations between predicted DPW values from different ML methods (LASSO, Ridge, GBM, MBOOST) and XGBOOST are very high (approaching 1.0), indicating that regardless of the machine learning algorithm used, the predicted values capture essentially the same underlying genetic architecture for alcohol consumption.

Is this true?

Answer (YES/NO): NO